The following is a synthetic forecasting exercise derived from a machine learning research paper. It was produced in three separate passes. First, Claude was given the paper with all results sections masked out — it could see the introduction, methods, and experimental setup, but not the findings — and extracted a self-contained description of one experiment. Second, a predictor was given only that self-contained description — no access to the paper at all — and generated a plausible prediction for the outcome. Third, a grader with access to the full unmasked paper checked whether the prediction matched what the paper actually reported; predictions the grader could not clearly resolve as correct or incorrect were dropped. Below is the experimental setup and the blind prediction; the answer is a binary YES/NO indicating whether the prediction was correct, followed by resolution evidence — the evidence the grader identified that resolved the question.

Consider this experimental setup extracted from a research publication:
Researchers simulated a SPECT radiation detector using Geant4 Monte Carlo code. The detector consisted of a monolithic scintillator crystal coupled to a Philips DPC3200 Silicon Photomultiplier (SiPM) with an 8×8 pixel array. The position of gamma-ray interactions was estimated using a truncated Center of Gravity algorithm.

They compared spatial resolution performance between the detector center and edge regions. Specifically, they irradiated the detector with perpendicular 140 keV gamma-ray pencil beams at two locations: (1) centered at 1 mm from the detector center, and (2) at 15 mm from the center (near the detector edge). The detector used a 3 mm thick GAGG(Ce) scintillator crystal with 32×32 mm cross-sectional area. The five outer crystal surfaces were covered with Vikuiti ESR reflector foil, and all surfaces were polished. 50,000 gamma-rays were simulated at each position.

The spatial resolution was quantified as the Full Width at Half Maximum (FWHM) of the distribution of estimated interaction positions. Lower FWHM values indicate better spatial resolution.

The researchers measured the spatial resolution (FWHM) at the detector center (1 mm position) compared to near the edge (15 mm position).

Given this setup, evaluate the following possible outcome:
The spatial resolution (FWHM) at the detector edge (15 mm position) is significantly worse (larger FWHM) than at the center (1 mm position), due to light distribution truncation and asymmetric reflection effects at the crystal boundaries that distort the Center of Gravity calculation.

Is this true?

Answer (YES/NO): YES